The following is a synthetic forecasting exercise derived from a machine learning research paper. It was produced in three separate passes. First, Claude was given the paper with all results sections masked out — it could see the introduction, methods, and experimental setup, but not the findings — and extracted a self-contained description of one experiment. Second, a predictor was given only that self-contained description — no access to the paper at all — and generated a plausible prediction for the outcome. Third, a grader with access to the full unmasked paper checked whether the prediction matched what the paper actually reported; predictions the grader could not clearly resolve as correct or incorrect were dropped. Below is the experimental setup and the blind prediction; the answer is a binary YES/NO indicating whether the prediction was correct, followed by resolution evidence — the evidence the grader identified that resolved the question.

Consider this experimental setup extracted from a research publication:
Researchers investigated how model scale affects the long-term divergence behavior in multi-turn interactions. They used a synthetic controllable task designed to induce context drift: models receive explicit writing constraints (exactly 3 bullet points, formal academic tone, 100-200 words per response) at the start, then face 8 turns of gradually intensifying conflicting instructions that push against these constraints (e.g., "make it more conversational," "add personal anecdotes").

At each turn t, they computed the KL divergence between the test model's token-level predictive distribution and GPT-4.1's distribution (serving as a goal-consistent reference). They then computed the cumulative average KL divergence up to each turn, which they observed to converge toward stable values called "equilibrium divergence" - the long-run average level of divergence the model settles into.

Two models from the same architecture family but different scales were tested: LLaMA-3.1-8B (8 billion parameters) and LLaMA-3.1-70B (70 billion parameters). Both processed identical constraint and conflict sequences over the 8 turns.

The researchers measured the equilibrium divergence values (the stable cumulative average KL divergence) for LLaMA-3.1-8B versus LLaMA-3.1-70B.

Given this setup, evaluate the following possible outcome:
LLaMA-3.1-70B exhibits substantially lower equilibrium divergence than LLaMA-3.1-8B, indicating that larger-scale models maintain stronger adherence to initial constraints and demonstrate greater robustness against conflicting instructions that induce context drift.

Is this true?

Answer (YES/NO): YES